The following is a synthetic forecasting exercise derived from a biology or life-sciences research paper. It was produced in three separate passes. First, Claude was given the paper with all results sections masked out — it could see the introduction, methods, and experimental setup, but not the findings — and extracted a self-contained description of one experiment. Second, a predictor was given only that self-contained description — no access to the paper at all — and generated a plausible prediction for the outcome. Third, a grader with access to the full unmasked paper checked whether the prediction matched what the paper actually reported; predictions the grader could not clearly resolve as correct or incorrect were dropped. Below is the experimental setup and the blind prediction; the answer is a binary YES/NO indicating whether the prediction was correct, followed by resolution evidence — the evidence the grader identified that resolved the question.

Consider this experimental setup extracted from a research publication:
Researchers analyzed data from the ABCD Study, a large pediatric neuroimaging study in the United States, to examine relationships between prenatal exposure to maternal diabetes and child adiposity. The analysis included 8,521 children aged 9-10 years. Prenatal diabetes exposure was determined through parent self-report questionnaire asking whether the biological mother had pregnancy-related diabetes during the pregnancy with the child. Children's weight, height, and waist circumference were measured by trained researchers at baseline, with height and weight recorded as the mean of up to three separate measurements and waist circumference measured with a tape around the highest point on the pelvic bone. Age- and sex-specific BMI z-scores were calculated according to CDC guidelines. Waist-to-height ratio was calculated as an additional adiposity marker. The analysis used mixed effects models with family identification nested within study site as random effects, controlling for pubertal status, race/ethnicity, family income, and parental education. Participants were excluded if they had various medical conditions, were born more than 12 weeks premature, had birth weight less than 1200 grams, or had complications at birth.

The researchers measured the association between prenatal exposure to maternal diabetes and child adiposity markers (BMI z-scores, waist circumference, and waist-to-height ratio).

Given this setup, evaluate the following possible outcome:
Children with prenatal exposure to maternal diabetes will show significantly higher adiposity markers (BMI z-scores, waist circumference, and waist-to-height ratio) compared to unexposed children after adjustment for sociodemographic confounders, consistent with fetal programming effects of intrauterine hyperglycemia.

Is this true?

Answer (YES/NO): YES